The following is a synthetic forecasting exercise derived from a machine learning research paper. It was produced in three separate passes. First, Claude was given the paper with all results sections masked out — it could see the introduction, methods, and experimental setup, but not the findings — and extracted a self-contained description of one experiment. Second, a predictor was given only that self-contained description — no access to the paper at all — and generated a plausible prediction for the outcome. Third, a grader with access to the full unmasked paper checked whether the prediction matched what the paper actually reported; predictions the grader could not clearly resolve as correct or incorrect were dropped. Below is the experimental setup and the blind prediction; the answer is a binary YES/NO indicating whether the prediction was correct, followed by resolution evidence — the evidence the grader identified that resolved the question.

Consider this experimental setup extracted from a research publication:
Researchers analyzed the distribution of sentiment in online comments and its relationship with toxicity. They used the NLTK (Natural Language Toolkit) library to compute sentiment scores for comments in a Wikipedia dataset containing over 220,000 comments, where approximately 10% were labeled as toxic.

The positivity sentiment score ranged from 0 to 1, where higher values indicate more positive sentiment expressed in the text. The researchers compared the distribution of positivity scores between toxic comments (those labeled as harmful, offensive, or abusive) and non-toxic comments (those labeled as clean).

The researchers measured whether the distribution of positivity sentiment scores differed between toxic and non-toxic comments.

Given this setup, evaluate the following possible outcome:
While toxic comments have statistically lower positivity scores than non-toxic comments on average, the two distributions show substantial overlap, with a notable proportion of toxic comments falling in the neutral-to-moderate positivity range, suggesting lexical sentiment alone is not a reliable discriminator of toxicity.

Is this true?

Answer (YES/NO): NO